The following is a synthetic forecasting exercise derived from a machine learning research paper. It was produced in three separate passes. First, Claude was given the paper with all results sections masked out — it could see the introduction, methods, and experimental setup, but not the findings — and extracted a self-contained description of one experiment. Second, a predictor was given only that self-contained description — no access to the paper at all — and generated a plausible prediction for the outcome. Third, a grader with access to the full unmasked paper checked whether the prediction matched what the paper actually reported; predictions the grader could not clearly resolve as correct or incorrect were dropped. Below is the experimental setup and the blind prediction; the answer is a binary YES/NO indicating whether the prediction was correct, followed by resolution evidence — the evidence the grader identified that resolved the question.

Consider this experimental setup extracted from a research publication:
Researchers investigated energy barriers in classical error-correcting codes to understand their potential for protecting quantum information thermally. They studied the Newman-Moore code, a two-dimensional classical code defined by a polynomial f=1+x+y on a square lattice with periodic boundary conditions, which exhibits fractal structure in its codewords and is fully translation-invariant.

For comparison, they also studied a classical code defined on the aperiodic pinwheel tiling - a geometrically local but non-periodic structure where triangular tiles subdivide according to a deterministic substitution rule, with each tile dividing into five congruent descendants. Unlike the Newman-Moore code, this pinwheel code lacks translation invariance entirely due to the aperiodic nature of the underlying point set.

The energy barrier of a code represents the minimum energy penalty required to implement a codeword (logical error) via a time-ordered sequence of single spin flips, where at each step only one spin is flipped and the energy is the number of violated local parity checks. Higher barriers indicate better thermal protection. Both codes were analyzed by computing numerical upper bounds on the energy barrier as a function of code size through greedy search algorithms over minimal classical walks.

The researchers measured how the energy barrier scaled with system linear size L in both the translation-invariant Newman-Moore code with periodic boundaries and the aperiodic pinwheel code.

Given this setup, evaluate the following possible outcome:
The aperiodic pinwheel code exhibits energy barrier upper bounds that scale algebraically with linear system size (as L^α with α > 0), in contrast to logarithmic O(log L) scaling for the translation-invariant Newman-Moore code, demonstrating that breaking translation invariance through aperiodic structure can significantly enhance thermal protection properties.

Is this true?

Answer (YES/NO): YES